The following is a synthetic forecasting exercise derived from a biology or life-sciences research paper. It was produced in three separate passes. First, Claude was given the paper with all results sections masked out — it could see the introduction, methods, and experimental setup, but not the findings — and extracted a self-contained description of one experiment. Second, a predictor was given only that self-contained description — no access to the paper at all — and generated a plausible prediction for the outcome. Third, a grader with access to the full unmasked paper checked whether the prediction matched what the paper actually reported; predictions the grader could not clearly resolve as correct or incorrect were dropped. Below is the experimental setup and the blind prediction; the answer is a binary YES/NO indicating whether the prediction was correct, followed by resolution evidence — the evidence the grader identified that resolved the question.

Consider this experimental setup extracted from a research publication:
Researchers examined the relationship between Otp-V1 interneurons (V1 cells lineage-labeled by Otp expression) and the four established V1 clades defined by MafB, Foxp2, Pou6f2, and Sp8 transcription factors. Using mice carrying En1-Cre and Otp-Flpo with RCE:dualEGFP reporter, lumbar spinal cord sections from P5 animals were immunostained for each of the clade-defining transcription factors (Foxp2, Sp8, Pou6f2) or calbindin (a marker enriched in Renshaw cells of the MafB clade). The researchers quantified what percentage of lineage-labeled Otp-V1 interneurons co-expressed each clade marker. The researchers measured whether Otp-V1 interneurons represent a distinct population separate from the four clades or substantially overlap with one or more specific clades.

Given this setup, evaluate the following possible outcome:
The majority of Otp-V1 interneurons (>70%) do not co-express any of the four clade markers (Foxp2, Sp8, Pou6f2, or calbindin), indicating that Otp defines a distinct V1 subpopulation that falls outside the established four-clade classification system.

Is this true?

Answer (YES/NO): NO